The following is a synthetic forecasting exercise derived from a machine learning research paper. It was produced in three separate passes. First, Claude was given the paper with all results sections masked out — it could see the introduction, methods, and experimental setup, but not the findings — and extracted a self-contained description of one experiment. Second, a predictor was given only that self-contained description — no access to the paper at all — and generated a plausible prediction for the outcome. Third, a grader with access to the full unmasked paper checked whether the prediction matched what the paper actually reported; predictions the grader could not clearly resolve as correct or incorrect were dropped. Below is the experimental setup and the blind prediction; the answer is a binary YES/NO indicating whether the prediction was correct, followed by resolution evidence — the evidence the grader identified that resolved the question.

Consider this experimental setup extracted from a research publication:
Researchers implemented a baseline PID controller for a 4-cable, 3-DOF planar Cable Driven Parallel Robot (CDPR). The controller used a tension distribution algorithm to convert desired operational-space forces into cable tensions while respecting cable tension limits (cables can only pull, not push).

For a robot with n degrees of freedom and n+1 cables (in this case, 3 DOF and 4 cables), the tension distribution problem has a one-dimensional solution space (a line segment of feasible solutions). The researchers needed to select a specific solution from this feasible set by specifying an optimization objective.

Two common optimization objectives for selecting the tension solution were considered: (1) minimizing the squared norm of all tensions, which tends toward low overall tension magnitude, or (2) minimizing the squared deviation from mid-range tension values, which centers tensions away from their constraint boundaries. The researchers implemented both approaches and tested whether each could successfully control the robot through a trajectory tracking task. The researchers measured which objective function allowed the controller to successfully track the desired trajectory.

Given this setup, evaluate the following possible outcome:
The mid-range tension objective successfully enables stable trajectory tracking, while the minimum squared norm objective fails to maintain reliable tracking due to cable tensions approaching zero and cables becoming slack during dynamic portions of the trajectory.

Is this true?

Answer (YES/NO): NO